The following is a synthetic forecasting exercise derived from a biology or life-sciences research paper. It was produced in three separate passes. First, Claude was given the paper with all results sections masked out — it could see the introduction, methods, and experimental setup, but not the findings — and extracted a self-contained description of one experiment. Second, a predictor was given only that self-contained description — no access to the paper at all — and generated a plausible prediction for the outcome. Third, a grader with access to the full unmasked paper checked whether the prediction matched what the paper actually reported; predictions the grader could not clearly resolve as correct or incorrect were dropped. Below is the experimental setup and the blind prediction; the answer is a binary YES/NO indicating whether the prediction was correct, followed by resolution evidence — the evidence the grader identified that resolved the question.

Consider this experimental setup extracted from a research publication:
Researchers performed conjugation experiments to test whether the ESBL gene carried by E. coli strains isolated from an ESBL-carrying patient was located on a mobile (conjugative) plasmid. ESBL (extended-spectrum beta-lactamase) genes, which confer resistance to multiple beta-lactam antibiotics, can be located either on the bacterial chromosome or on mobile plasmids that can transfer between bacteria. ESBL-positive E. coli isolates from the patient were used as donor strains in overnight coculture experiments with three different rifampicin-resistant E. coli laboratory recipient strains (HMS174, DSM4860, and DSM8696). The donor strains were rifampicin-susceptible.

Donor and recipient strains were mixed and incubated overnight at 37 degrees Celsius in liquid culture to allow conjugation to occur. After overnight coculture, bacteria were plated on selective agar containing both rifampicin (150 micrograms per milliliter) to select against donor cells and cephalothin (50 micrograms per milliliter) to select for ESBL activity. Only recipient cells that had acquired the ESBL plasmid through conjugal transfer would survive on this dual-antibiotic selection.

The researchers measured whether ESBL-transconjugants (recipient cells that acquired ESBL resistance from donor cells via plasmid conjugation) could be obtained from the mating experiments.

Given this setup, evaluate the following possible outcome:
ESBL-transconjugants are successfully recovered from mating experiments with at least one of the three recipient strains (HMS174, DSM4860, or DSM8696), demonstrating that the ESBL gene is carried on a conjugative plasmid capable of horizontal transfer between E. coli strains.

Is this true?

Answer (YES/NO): NO